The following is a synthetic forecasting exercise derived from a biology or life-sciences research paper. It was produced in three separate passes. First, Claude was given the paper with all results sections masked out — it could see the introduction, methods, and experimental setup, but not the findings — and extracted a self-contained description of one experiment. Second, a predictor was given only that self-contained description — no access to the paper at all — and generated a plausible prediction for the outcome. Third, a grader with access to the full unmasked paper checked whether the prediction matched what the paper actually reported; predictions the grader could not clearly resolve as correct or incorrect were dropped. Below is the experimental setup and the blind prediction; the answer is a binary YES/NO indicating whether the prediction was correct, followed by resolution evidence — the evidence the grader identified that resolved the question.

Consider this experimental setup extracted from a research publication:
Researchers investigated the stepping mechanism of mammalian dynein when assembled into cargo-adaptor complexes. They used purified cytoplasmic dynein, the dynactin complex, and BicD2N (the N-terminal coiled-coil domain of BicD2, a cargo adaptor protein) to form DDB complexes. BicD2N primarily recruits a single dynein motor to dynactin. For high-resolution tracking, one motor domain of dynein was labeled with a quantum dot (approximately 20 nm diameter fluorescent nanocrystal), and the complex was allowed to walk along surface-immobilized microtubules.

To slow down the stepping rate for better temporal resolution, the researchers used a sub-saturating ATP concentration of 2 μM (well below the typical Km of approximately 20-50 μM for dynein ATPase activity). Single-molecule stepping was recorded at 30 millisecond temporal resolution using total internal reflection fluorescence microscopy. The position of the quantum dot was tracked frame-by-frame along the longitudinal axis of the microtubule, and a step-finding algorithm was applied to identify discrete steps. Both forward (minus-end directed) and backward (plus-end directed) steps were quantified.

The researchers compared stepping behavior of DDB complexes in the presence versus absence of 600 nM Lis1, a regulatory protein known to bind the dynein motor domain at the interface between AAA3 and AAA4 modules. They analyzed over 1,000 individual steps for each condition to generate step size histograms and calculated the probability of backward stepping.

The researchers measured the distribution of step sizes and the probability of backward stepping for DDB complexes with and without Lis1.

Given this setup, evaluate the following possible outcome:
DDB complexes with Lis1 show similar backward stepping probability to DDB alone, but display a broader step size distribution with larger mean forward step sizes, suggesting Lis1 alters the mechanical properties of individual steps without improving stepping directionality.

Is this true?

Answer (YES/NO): NO